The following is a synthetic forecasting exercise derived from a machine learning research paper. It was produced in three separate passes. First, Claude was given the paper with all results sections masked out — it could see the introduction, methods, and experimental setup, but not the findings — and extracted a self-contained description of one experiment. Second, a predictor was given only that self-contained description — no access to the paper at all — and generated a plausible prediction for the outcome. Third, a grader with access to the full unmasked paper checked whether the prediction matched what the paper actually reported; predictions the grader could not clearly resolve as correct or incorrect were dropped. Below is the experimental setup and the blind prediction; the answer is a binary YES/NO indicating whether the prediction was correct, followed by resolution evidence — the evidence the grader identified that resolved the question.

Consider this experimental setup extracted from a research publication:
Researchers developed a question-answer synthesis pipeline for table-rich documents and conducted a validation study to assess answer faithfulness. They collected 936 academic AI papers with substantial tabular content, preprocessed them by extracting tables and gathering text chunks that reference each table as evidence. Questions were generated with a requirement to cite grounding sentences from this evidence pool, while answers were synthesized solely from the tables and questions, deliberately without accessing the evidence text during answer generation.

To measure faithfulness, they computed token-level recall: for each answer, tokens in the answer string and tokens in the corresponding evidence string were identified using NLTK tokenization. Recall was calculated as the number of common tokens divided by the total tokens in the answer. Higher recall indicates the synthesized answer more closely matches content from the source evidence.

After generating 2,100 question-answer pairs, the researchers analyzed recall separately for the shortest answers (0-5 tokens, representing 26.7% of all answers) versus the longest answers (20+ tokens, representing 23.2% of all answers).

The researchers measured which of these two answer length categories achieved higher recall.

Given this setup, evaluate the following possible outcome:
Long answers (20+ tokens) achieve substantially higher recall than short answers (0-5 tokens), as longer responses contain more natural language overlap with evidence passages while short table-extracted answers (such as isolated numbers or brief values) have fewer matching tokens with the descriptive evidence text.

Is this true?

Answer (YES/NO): NO